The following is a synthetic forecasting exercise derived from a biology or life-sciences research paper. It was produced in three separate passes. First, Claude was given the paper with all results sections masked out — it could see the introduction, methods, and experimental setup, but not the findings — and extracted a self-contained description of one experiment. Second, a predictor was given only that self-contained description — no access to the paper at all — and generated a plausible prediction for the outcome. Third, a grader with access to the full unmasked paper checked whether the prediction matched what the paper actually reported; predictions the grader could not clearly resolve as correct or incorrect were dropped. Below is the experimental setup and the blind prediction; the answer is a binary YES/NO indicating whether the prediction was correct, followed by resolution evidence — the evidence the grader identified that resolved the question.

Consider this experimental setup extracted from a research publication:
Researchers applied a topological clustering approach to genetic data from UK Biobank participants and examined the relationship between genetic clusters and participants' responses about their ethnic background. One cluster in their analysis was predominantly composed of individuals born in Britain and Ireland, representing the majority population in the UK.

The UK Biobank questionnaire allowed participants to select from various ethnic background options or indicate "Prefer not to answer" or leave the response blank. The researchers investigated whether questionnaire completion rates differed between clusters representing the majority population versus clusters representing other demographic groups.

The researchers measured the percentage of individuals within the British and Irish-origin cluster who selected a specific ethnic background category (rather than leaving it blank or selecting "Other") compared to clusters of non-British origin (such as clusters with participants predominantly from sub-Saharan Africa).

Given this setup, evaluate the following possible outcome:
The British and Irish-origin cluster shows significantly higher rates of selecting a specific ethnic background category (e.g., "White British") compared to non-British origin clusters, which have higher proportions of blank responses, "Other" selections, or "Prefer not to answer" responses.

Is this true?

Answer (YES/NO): YES